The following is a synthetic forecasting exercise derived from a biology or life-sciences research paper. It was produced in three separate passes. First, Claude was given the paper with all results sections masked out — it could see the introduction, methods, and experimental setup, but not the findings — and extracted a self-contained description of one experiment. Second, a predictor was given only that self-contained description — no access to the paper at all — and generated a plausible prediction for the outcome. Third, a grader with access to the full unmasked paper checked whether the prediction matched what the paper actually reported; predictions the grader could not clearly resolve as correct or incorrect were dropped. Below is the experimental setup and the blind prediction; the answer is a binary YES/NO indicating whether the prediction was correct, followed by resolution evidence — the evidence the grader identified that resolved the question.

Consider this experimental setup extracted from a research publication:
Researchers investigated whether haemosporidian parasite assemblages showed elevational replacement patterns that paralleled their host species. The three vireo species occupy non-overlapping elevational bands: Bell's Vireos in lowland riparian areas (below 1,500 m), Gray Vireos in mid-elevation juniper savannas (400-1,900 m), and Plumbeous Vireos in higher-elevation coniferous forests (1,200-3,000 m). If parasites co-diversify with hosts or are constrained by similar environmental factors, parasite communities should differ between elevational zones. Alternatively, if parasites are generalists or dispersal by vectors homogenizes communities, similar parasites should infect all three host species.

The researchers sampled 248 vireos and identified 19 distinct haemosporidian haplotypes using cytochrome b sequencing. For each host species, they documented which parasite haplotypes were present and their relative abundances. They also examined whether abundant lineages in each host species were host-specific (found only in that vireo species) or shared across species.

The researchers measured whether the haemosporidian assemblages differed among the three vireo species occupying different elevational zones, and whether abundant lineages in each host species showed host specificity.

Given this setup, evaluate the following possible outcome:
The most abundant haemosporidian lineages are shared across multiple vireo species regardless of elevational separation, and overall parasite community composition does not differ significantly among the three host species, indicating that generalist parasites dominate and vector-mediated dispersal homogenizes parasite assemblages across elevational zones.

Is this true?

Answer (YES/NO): NO